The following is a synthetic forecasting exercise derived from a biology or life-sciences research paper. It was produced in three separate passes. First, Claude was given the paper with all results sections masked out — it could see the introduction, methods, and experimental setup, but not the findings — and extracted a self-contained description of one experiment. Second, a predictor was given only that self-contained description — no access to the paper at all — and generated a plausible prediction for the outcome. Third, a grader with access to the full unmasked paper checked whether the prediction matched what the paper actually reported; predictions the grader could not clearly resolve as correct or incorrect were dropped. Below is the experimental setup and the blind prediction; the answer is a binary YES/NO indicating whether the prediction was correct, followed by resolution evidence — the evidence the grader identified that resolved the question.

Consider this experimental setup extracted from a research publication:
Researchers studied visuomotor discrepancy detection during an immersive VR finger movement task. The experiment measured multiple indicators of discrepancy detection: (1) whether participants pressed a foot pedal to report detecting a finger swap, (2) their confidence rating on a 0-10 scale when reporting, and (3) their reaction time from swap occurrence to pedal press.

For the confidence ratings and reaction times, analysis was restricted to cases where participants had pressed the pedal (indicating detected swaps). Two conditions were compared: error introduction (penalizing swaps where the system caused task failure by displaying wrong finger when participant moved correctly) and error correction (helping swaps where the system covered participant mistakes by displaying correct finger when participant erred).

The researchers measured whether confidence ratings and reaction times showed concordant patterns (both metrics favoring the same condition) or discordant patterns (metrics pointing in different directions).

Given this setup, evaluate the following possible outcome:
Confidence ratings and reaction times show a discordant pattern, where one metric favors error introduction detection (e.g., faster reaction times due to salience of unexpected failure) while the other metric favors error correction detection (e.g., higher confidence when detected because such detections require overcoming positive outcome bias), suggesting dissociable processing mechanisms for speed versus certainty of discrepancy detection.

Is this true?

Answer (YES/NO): NO